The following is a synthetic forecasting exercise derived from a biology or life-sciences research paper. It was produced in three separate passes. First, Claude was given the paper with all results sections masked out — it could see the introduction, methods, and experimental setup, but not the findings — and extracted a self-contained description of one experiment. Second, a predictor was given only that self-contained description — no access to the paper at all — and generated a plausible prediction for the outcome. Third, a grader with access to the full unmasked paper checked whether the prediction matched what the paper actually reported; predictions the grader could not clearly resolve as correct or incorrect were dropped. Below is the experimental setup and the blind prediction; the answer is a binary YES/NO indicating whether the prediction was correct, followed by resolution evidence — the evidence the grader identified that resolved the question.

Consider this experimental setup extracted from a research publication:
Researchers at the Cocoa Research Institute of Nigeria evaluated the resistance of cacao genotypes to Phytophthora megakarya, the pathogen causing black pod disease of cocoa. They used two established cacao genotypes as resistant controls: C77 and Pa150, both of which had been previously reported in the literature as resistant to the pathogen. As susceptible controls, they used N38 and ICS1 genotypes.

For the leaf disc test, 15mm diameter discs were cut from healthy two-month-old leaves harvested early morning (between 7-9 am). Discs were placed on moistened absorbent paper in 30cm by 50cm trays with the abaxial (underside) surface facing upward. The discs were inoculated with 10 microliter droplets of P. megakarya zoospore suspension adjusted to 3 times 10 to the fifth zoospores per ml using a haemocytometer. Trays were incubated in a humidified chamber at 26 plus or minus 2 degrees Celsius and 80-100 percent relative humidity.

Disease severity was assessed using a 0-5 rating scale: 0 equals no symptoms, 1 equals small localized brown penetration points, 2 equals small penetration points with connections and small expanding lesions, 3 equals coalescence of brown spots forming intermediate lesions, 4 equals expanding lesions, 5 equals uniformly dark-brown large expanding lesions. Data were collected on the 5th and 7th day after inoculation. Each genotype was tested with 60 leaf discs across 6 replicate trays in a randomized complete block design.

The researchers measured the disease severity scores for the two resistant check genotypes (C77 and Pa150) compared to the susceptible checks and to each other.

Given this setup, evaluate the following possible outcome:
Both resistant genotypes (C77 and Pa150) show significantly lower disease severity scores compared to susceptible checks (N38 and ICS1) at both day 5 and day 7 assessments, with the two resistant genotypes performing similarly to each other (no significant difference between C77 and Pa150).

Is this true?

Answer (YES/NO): NO